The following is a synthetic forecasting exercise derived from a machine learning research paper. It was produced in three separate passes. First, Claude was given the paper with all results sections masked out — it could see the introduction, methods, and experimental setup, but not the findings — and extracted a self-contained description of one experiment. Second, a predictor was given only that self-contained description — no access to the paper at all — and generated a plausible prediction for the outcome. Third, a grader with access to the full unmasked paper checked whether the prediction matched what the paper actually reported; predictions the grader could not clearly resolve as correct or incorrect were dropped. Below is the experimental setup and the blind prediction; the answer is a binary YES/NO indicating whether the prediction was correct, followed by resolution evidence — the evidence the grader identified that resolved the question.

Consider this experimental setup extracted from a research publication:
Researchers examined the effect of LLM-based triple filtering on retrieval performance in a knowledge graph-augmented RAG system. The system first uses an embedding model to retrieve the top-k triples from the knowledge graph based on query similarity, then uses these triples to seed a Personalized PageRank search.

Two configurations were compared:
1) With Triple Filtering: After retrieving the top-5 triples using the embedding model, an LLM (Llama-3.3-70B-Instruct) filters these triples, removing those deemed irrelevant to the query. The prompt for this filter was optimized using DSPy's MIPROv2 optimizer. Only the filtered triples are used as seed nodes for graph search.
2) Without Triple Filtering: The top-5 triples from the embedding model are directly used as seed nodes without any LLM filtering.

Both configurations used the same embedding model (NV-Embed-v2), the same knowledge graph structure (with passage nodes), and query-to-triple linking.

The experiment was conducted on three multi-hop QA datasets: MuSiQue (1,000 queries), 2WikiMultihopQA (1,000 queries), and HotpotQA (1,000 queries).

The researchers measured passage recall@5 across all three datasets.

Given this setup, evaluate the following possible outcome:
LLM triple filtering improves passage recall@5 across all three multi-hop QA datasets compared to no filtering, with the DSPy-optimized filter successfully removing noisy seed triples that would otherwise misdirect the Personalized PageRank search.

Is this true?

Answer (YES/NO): NO